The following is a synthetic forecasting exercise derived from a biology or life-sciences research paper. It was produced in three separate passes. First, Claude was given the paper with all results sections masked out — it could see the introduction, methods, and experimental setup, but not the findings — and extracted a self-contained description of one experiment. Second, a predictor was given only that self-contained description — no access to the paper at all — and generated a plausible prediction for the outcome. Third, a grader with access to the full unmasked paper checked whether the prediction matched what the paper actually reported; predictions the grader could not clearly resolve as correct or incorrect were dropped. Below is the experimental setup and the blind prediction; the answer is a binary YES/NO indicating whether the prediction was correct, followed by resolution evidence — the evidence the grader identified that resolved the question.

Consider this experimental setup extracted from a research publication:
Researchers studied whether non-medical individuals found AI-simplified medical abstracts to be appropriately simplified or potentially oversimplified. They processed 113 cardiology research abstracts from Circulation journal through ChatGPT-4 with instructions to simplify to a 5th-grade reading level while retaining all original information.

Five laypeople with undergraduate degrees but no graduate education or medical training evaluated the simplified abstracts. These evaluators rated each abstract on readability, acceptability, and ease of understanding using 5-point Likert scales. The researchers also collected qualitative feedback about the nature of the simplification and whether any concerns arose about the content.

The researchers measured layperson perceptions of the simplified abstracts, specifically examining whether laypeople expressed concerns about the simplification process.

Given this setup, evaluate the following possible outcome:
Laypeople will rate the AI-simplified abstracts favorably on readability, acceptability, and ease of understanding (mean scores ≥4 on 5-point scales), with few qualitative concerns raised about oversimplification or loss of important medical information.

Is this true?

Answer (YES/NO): NO